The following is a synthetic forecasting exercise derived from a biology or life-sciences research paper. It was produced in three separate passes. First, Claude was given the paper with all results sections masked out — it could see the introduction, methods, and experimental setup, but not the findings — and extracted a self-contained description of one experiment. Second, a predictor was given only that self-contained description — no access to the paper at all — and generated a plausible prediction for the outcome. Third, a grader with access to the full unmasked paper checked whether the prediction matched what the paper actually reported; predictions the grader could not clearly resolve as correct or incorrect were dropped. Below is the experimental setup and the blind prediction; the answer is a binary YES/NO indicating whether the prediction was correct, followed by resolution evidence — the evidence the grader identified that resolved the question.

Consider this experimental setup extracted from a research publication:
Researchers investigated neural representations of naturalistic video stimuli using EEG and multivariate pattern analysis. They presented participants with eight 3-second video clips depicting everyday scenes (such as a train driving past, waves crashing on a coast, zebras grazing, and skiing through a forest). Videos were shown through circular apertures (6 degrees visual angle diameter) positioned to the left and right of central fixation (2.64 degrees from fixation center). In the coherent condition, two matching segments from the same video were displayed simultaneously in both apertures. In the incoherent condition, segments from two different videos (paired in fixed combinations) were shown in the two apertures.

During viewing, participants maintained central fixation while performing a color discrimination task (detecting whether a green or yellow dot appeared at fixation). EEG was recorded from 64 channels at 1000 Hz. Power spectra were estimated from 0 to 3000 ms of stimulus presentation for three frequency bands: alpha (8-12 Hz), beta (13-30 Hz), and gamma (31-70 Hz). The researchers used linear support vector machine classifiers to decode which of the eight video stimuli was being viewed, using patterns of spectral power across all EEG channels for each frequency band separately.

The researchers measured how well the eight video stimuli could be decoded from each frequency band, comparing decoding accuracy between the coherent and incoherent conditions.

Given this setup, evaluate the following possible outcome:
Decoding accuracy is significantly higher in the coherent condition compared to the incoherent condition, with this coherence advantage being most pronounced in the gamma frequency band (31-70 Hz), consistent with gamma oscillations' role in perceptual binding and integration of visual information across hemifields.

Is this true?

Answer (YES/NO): NO